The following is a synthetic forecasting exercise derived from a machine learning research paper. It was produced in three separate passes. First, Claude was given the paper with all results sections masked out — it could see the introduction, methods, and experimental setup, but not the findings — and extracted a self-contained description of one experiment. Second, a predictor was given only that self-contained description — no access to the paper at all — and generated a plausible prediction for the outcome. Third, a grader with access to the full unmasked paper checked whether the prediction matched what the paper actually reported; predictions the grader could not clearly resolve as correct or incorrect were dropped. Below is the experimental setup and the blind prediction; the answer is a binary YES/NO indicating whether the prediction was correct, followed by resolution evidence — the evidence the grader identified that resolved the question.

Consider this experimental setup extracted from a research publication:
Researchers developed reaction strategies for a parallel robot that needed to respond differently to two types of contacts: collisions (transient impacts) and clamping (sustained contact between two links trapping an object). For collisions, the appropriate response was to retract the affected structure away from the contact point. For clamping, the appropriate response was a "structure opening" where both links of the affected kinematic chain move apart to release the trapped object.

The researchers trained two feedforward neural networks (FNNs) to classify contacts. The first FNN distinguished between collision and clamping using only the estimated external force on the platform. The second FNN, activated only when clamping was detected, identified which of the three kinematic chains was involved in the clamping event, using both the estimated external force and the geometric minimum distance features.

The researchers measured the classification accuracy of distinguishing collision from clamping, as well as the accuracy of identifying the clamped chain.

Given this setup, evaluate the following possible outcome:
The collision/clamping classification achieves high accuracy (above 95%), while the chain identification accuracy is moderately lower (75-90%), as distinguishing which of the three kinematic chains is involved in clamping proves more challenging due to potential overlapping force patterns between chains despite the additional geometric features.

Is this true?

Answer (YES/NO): NO